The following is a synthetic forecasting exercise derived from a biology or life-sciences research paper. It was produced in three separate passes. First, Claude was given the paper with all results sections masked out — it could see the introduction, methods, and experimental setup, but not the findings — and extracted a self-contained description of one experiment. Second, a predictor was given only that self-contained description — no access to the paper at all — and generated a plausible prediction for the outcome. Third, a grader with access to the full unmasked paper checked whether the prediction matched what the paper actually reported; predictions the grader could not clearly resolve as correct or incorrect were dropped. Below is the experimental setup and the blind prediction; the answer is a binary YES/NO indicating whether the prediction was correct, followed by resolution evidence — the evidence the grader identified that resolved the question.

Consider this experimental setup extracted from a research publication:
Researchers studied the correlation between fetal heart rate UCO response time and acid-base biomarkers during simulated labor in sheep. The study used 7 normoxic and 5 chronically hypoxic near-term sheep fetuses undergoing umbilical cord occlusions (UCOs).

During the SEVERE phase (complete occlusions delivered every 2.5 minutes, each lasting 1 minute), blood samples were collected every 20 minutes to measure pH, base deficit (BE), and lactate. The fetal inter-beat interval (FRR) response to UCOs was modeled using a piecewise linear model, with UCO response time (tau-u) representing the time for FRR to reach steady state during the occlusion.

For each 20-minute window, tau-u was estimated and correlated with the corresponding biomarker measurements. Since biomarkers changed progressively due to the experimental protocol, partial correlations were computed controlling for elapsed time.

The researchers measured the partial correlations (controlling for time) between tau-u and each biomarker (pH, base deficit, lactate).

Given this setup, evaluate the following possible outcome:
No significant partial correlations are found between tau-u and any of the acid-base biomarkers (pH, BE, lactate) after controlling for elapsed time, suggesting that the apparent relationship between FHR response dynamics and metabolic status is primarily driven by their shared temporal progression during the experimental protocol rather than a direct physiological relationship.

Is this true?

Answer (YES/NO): NO